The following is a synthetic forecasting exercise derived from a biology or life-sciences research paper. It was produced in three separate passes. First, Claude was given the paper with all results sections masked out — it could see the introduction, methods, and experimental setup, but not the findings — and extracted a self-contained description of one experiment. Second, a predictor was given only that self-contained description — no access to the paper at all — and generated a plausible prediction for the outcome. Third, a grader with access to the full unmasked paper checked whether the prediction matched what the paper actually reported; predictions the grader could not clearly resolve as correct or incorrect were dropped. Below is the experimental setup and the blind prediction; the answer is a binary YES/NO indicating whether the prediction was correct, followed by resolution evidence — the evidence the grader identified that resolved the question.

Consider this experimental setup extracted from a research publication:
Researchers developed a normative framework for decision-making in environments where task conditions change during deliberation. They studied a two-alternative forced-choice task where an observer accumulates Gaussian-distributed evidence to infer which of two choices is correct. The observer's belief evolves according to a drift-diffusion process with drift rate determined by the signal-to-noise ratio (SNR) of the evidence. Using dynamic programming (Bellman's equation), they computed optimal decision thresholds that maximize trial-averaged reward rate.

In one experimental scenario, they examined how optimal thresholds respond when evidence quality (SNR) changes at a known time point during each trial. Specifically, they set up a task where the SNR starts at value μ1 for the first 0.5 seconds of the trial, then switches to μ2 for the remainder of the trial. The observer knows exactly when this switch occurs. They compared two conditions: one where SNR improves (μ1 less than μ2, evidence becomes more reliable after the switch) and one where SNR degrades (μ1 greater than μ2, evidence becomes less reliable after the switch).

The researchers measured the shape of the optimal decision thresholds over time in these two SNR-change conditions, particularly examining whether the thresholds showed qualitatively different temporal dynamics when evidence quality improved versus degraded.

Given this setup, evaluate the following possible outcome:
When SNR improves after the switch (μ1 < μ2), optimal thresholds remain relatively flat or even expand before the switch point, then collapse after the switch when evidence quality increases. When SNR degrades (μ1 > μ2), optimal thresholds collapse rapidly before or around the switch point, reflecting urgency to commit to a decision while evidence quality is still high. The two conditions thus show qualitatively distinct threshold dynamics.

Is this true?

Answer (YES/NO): NO